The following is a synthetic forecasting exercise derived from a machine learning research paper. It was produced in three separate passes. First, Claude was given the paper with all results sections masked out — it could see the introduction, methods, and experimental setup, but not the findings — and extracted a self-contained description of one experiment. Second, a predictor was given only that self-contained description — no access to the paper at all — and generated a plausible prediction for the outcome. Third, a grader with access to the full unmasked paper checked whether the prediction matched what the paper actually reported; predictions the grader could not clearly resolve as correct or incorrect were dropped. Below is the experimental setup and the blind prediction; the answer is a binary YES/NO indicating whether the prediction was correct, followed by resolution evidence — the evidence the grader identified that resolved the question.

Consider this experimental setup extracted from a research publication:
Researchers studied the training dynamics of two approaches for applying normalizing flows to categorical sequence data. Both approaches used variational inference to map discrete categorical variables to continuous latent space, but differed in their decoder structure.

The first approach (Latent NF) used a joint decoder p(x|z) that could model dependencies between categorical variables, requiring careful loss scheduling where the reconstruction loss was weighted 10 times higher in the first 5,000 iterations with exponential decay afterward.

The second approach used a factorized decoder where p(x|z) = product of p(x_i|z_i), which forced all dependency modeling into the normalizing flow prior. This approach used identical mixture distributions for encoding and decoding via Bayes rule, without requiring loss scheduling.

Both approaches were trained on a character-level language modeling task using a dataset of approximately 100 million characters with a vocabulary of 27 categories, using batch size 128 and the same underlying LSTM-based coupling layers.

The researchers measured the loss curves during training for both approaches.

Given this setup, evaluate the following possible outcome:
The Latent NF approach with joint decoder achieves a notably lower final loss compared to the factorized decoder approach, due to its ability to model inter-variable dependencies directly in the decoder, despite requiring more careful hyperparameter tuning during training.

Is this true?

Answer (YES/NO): NO